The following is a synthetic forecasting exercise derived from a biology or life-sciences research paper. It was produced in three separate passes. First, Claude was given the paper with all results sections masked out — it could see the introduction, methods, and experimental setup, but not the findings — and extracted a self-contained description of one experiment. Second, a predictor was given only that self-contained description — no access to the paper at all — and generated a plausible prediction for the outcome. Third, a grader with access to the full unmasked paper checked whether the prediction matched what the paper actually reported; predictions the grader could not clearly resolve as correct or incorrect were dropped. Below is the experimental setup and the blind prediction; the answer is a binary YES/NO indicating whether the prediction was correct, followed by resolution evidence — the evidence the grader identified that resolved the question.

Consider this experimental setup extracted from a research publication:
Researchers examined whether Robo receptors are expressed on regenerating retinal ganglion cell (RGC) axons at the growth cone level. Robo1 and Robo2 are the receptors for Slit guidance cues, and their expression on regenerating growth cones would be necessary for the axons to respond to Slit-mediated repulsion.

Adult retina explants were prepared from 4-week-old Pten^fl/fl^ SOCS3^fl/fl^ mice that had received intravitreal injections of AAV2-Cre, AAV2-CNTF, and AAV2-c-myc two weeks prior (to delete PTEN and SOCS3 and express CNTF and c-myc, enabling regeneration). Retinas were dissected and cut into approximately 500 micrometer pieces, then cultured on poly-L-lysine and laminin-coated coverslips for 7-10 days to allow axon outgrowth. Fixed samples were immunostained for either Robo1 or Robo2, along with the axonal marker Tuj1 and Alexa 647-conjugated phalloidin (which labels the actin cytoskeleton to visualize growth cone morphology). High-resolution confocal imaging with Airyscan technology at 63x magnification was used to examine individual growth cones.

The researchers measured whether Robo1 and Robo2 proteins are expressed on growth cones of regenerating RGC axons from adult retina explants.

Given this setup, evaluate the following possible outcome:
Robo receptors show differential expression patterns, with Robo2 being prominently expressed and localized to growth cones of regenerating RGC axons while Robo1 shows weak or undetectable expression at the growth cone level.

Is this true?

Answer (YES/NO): NO